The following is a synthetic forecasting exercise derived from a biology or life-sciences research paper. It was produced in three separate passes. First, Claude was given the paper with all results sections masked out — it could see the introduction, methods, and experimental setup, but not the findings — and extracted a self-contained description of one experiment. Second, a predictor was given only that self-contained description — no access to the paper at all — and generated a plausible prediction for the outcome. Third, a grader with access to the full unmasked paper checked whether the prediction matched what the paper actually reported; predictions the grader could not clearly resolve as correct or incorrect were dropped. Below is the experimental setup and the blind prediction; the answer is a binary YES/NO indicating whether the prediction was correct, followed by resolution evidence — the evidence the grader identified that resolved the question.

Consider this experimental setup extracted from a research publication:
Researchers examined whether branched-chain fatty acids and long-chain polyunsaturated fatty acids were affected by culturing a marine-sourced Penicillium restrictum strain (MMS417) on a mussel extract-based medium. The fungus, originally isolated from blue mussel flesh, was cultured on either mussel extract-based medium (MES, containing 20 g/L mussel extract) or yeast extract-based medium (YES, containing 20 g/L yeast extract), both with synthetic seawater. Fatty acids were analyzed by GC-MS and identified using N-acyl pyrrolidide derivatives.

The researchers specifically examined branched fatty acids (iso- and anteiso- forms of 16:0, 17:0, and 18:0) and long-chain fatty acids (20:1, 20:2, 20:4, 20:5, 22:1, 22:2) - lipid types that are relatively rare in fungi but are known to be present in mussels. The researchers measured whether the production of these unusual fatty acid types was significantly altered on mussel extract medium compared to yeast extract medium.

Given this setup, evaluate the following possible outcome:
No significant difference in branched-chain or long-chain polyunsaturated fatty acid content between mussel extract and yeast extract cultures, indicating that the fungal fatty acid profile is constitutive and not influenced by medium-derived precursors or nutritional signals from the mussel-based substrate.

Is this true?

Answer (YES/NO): NO